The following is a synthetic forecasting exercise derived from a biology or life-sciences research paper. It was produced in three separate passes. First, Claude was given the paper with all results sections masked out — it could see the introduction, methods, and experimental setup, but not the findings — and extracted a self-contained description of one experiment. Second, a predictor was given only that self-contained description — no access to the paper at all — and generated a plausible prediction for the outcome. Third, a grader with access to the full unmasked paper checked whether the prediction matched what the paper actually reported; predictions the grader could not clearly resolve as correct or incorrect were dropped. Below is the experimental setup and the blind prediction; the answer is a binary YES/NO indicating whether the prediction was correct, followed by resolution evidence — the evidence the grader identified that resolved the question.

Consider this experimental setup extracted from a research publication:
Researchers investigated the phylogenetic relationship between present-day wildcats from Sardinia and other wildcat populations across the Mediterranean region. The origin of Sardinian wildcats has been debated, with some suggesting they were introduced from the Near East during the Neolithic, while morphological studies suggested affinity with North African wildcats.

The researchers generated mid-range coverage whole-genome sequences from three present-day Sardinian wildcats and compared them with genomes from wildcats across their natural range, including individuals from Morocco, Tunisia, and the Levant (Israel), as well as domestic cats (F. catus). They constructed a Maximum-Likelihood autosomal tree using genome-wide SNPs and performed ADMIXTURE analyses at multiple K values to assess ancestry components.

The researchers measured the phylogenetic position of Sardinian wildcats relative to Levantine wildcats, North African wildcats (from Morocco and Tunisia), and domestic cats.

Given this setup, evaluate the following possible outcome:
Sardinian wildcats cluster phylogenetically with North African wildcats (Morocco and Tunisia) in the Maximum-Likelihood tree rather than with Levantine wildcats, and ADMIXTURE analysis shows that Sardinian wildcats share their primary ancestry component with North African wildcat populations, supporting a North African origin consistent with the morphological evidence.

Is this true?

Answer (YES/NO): YES